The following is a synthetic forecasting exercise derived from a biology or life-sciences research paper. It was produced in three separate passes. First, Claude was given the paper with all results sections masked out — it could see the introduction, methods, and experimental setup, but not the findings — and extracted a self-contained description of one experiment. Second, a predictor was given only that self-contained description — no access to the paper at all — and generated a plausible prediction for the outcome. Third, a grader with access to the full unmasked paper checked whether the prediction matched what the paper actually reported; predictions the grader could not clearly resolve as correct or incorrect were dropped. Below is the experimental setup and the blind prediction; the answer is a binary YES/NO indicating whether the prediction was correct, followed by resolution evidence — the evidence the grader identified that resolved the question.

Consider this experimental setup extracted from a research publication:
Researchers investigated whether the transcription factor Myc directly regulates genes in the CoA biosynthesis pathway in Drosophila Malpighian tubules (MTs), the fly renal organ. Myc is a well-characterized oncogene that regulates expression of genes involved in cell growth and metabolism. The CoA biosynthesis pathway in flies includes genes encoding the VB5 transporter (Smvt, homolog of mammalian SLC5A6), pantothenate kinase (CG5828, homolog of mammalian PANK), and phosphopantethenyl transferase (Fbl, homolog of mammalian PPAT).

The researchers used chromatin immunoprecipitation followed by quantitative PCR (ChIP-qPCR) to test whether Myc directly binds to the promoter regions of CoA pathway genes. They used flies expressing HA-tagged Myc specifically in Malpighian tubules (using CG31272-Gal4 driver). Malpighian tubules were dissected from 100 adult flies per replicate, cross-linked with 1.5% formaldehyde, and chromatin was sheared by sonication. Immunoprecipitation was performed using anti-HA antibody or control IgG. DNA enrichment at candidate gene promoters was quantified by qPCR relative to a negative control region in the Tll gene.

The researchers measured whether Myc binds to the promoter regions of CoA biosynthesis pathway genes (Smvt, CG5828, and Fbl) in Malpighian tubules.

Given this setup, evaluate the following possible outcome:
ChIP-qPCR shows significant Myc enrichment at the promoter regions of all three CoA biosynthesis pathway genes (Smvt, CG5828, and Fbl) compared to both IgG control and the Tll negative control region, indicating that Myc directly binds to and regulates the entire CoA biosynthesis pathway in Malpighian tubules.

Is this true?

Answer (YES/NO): NO